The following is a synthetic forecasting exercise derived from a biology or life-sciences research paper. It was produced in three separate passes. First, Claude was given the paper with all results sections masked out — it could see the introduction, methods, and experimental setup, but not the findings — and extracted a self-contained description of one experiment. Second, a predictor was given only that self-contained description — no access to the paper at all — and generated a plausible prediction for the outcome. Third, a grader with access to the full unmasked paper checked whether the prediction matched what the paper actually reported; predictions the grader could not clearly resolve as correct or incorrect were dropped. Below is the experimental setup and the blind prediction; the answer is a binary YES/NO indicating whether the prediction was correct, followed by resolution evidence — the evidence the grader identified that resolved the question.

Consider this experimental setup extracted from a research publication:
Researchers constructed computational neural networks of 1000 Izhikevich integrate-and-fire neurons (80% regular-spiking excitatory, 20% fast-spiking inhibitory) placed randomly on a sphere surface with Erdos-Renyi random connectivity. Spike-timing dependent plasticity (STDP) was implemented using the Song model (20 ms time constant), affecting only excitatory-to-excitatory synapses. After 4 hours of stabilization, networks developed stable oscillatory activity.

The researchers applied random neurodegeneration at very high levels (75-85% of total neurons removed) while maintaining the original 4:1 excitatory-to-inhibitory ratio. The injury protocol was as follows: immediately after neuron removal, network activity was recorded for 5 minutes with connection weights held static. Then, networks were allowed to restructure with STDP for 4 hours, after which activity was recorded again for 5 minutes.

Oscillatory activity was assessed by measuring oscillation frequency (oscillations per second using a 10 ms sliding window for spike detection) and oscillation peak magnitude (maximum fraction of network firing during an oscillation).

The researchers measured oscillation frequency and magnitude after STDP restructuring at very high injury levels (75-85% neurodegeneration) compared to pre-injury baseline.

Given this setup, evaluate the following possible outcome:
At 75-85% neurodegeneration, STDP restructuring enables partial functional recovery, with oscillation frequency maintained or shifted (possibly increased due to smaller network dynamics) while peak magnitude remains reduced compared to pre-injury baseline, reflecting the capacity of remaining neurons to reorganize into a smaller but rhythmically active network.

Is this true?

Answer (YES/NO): NO